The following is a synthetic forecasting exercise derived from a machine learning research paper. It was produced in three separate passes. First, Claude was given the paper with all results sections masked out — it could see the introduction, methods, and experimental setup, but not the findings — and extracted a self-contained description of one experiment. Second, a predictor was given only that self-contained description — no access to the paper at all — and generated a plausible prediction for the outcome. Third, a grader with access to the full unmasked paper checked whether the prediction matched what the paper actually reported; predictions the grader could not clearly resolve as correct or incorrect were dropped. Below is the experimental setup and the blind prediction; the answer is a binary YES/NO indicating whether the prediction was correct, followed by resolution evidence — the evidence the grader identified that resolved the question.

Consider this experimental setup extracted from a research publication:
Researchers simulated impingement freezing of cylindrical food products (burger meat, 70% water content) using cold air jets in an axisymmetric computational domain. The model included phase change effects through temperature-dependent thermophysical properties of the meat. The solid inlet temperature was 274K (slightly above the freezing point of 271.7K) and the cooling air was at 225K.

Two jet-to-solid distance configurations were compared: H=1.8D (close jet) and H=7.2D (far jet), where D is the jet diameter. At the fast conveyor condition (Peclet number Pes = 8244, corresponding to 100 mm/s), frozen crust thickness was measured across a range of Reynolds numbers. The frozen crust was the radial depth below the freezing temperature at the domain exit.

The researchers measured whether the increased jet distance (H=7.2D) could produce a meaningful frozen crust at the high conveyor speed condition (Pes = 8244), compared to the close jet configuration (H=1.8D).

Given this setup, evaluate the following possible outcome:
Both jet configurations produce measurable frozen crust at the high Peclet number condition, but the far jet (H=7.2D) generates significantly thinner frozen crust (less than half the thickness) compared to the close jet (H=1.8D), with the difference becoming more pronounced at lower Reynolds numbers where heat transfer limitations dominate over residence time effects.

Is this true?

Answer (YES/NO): NO